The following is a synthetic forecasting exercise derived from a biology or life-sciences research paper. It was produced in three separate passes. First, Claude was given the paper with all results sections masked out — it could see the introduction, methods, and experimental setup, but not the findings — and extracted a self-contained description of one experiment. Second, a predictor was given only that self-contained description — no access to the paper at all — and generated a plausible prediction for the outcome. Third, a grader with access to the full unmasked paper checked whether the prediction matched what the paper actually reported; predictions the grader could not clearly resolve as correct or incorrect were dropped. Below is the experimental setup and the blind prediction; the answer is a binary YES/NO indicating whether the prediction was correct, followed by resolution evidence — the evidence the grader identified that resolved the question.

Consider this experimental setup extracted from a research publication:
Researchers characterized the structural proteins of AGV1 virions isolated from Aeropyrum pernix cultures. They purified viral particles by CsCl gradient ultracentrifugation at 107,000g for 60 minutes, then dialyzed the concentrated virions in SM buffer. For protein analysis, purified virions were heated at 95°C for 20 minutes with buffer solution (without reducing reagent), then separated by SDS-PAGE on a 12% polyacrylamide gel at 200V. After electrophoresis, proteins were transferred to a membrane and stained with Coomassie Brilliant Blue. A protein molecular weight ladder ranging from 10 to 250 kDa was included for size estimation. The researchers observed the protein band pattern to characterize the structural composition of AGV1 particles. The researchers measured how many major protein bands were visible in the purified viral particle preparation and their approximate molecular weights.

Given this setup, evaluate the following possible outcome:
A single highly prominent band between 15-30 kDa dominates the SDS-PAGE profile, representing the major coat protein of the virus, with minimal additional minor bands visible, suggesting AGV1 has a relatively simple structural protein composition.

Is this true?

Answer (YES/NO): YES